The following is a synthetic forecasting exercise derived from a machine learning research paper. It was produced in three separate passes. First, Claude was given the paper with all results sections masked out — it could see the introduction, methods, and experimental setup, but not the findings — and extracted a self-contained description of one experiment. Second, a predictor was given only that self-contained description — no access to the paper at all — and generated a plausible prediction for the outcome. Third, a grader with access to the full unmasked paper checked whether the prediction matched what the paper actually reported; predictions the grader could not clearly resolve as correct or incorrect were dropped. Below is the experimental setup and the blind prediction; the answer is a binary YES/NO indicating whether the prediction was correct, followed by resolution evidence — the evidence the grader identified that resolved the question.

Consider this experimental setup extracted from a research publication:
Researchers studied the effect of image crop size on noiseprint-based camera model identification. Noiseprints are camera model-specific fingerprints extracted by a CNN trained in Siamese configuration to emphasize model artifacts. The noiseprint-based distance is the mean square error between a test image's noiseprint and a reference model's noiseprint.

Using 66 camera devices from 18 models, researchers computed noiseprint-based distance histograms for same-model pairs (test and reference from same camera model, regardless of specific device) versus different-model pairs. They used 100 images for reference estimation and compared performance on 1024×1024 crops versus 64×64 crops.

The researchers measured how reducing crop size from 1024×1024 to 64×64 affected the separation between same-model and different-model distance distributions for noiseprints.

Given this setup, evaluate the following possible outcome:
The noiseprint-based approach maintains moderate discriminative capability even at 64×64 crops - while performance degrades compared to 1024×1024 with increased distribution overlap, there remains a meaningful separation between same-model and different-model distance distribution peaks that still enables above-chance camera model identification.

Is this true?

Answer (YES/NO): YES